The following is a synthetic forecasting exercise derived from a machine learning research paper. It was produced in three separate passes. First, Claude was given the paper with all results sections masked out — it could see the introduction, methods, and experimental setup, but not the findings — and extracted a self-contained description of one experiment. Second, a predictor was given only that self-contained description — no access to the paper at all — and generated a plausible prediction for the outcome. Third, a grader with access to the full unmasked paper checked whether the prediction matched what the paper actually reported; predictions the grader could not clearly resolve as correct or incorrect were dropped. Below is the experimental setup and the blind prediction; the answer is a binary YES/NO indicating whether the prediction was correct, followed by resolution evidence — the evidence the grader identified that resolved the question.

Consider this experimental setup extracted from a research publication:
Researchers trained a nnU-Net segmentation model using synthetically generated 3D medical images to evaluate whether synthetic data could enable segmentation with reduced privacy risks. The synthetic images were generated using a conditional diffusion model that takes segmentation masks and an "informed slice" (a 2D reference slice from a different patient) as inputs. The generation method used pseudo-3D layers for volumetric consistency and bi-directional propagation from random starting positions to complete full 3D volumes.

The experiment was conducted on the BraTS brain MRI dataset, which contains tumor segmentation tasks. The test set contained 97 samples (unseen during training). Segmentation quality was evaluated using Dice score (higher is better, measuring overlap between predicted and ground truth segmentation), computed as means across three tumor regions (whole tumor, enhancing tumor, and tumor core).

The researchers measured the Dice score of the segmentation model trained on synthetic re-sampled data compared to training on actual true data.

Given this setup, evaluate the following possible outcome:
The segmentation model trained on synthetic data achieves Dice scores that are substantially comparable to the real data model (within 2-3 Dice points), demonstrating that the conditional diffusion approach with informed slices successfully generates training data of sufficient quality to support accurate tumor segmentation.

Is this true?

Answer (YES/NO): NO